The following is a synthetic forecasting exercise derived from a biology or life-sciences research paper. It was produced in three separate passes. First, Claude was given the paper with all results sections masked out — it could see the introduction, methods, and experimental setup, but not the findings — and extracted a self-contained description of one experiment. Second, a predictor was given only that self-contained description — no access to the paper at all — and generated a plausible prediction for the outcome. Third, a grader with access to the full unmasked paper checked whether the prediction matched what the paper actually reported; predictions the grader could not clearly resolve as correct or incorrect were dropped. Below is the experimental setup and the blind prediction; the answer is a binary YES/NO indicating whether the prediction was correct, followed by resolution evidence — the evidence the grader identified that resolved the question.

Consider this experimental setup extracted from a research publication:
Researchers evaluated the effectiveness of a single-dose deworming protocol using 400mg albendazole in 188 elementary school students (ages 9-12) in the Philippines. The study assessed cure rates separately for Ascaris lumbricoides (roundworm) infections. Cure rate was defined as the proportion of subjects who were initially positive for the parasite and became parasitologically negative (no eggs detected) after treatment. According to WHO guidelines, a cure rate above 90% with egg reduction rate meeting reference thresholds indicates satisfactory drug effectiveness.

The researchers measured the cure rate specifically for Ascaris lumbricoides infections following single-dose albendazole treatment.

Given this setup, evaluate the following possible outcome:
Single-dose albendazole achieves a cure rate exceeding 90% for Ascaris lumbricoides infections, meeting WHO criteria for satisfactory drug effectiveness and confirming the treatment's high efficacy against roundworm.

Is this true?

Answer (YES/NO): YES